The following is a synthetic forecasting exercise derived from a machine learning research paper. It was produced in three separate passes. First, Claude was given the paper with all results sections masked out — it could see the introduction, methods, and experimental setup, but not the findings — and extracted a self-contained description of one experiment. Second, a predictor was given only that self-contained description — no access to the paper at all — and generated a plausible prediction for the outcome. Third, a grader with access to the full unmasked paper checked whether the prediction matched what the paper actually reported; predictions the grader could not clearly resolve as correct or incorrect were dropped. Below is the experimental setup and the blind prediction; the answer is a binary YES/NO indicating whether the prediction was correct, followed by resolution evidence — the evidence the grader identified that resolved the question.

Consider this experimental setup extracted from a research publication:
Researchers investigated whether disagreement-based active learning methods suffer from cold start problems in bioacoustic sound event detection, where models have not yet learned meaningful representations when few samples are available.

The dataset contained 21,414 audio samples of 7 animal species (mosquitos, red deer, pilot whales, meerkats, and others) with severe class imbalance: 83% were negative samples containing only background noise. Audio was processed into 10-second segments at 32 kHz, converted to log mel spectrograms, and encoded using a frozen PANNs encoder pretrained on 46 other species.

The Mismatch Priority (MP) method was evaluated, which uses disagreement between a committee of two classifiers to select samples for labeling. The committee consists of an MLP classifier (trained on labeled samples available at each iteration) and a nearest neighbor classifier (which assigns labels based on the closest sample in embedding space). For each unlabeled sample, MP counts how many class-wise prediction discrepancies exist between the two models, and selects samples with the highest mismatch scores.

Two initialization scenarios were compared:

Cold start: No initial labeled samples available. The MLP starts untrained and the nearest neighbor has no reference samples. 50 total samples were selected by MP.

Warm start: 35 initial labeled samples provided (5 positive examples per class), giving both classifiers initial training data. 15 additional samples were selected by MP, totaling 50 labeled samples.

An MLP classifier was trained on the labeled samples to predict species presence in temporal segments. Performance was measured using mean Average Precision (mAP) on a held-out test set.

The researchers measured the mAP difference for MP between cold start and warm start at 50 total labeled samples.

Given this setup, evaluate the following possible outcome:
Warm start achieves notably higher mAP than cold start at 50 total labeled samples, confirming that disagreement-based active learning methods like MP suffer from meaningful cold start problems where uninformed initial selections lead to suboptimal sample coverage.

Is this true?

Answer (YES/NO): YES